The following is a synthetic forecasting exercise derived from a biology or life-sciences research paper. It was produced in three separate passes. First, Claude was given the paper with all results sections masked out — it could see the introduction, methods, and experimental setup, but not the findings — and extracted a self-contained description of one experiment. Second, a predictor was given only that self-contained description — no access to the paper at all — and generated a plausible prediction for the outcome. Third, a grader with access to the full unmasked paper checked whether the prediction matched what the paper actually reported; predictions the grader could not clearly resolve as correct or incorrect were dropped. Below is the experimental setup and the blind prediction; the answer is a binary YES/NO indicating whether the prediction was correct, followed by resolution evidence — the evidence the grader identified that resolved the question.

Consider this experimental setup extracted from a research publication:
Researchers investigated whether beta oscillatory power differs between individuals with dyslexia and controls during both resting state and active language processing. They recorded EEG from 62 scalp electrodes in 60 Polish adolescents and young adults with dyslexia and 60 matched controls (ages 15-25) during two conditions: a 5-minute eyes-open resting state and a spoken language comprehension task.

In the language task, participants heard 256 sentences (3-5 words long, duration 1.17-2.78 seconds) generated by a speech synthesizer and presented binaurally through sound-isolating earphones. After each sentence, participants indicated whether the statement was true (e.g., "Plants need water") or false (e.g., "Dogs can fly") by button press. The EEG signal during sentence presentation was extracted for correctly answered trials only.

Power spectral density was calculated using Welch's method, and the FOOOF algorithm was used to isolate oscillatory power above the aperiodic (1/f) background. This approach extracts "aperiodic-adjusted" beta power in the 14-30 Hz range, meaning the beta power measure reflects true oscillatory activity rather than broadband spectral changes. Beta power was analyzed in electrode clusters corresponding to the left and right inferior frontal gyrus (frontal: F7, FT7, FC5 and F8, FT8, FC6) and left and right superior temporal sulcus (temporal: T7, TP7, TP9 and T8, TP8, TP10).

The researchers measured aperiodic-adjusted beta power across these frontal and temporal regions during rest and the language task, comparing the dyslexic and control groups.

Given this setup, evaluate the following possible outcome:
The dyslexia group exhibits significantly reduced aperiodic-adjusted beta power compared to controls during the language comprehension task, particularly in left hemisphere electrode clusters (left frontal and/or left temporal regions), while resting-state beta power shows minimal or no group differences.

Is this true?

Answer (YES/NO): NO